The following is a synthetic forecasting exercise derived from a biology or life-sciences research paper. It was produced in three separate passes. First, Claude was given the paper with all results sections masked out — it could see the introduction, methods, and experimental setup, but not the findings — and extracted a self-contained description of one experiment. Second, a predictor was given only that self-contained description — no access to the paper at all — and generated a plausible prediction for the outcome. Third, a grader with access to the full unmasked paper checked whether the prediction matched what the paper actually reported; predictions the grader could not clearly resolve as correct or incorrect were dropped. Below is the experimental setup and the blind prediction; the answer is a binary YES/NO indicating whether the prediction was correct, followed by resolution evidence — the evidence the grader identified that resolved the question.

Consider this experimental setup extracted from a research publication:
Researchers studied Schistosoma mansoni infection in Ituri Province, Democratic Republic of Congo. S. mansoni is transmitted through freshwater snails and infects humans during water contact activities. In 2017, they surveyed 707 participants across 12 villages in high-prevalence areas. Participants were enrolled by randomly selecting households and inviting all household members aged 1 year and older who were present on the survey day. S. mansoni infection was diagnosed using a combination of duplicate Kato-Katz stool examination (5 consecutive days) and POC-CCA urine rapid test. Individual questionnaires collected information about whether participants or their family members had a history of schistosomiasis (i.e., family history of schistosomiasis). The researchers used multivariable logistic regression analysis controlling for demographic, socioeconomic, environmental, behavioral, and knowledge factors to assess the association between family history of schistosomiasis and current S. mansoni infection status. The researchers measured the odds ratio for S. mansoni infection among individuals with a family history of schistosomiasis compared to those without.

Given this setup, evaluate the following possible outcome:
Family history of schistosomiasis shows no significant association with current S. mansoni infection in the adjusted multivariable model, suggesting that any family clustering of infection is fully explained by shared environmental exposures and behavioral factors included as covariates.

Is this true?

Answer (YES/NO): NO